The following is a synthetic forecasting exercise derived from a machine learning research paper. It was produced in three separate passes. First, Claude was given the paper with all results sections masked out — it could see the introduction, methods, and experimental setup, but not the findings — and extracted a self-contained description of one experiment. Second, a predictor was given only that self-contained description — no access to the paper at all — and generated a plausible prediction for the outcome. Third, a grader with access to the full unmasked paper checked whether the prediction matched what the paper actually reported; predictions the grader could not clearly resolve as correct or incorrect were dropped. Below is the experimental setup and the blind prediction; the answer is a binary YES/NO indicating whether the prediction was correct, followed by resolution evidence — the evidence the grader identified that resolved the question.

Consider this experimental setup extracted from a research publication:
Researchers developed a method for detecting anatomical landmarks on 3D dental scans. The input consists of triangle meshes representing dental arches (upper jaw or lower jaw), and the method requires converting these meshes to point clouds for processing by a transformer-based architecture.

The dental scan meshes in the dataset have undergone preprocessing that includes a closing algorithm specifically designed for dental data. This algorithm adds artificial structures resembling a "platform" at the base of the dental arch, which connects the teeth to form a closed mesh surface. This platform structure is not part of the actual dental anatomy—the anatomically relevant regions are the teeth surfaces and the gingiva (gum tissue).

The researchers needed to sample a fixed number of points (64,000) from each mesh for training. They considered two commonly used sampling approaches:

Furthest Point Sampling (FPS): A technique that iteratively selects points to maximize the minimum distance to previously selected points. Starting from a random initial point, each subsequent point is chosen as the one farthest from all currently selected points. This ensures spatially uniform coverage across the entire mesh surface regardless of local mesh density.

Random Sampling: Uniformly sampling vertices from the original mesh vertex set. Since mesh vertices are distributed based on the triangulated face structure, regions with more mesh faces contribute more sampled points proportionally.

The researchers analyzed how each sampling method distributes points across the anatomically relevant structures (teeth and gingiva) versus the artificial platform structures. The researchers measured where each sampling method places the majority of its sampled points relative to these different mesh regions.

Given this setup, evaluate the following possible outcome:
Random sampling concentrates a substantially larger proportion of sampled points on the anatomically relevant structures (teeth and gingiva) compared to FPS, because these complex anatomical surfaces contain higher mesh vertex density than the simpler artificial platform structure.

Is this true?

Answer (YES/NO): YES